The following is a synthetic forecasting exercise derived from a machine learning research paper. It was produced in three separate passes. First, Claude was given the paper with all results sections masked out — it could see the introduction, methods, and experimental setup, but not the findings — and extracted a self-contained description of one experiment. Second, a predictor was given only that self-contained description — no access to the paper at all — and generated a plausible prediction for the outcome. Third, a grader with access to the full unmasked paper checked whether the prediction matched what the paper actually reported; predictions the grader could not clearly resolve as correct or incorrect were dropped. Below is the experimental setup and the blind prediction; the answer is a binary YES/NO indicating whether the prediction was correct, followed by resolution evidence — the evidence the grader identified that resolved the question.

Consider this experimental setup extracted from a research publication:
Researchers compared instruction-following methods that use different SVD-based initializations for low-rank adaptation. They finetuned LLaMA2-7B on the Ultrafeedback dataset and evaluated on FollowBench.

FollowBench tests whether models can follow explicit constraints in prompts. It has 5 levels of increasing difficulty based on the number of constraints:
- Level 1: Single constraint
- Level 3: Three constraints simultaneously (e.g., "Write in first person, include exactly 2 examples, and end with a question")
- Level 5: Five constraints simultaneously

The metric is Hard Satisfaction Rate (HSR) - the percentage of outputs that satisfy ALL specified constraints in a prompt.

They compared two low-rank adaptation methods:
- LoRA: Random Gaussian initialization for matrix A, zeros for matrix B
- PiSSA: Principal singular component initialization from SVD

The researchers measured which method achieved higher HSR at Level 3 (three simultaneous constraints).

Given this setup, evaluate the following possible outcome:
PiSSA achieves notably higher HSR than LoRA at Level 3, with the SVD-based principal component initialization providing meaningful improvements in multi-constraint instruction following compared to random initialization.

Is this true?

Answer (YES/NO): NO